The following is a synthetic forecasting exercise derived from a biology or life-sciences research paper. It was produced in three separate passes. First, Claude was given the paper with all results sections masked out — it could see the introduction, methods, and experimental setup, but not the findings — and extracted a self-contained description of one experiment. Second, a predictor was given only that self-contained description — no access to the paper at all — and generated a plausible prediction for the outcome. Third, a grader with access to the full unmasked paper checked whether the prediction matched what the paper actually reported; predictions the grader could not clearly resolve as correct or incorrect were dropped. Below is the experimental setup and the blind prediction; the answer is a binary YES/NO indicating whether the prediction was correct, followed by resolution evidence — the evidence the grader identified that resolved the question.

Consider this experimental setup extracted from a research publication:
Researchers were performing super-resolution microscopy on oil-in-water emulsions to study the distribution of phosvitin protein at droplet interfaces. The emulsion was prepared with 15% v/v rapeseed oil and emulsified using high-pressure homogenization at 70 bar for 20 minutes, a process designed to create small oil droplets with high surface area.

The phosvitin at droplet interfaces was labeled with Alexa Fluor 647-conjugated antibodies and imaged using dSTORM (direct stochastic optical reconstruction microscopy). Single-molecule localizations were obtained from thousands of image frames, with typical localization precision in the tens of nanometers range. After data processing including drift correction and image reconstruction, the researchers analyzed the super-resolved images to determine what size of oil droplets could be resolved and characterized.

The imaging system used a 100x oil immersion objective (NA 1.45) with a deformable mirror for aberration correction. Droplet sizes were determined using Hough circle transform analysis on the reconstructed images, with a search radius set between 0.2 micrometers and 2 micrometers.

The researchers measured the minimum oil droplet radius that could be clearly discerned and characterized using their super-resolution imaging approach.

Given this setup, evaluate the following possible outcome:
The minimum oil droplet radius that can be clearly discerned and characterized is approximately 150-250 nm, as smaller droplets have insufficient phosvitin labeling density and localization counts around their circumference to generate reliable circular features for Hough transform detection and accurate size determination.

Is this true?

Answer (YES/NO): YES